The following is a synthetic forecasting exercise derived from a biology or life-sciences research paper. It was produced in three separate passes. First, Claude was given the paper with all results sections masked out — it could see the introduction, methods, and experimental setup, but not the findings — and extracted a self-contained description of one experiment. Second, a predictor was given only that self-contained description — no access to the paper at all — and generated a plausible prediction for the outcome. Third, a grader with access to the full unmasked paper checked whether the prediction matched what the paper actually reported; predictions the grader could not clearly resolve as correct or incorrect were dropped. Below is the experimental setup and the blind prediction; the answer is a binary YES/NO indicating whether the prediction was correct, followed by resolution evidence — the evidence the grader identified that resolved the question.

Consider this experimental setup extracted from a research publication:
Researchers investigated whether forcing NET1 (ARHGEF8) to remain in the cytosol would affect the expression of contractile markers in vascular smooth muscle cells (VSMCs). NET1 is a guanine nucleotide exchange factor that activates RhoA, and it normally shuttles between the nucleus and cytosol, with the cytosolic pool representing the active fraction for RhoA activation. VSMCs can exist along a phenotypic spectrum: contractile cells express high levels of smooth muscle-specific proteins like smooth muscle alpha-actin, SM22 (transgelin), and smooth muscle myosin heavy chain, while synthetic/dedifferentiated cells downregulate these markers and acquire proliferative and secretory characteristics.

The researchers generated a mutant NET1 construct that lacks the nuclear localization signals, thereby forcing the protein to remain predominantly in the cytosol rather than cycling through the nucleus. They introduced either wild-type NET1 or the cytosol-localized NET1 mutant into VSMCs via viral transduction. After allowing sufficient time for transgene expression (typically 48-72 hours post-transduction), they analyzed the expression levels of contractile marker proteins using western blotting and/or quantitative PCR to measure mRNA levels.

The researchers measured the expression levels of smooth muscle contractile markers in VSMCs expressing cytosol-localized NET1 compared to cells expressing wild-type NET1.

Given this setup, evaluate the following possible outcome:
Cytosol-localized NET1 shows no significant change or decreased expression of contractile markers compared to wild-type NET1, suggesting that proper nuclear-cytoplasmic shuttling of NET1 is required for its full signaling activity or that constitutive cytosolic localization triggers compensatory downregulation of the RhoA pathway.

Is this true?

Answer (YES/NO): NO